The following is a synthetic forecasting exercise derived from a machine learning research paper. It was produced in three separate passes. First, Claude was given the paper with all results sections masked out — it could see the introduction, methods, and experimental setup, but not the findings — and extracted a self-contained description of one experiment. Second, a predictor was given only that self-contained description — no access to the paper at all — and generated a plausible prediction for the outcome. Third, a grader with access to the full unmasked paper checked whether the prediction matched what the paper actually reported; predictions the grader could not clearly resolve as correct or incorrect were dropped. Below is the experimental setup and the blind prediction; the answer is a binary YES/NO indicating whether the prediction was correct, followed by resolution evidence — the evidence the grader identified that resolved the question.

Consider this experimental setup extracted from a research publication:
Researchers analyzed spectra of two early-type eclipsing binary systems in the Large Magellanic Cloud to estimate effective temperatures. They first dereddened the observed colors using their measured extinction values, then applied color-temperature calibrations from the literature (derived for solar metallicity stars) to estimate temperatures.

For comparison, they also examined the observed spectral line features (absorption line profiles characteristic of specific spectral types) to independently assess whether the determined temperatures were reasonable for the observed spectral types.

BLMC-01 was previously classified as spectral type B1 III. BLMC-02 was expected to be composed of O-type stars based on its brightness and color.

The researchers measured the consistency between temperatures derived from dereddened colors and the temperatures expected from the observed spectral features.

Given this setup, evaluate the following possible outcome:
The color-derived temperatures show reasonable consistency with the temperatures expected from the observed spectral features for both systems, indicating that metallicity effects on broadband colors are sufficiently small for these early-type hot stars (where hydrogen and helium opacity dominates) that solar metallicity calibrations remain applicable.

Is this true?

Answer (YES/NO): NO